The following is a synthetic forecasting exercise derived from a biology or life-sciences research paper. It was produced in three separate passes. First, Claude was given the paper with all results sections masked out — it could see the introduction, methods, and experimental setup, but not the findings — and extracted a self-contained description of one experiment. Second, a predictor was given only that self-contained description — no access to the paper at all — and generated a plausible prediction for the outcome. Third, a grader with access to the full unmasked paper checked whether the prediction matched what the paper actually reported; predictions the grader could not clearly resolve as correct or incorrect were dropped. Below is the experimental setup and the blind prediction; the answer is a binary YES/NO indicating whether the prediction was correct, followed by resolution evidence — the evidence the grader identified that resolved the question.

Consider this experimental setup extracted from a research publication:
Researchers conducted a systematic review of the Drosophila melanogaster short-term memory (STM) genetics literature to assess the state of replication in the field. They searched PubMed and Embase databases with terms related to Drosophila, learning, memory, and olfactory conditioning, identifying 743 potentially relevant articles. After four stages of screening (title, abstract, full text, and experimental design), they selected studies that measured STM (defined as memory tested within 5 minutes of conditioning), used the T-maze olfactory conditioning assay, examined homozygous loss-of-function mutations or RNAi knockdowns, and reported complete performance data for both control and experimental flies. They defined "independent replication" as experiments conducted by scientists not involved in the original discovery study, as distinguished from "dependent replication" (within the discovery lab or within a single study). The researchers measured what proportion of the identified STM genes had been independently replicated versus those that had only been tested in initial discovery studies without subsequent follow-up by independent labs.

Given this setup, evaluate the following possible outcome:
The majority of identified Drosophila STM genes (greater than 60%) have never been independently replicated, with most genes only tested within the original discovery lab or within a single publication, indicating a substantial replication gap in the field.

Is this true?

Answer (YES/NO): YES